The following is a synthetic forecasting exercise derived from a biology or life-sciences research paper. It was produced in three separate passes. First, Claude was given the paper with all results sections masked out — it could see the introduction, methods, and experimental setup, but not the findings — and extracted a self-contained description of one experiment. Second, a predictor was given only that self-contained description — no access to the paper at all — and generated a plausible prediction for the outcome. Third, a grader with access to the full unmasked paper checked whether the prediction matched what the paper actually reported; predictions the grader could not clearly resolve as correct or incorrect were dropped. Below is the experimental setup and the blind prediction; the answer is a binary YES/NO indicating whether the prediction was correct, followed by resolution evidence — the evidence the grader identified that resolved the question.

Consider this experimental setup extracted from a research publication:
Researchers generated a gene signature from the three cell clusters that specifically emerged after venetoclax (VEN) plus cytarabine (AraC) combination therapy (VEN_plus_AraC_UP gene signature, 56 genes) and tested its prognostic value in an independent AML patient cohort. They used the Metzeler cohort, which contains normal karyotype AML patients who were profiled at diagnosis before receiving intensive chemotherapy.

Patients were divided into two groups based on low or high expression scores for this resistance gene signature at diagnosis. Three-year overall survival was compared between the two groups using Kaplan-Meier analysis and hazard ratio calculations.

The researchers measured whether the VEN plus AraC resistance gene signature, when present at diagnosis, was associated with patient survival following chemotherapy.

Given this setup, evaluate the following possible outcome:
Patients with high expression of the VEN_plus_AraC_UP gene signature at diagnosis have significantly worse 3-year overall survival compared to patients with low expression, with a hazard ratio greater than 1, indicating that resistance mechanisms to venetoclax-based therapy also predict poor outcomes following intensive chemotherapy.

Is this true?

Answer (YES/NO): YES